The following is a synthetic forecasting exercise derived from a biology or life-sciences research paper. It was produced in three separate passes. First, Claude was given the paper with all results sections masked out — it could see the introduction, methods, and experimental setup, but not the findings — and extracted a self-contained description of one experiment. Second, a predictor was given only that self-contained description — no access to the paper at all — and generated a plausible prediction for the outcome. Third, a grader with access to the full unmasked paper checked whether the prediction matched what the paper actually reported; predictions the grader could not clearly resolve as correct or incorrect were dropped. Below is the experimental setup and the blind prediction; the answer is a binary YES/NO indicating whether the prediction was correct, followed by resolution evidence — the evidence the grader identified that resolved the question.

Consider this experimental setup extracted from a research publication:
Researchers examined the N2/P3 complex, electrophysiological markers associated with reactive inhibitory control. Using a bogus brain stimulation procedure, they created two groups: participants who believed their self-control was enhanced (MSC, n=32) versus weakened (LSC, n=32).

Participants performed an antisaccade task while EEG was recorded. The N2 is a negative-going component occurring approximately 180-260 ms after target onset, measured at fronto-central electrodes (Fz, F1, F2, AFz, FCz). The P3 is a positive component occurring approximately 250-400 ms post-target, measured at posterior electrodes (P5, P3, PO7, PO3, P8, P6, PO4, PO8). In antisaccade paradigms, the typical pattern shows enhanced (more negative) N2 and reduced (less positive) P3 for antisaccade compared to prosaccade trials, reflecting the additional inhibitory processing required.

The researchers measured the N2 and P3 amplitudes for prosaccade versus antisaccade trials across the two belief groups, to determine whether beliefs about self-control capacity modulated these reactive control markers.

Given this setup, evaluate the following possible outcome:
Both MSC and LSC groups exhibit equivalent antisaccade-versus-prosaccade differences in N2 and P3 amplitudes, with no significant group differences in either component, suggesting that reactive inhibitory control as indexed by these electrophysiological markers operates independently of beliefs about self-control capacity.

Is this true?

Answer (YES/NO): YES